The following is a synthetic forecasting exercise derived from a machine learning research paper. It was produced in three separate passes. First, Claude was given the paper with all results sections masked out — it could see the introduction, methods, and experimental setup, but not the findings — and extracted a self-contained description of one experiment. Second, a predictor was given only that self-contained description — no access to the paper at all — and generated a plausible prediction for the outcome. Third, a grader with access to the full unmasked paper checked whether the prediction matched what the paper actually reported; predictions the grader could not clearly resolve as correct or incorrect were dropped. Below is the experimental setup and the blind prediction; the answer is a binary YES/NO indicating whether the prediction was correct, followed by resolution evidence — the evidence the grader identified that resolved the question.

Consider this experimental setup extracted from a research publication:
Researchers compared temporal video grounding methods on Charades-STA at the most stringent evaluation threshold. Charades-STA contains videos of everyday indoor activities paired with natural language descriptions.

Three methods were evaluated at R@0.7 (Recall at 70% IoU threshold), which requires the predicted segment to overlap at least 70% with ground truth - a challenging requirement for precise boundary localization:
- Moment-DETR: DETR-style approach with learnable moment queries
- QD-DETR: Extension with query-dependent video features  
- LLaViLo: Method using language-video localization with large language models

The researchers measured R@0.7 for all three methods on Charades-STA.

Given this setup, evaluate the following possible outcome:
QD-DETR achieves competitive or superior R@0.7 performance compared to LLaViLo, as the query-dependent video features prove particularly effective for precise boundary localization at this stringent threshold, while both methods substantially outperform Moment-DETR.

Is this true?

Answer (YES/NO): NO